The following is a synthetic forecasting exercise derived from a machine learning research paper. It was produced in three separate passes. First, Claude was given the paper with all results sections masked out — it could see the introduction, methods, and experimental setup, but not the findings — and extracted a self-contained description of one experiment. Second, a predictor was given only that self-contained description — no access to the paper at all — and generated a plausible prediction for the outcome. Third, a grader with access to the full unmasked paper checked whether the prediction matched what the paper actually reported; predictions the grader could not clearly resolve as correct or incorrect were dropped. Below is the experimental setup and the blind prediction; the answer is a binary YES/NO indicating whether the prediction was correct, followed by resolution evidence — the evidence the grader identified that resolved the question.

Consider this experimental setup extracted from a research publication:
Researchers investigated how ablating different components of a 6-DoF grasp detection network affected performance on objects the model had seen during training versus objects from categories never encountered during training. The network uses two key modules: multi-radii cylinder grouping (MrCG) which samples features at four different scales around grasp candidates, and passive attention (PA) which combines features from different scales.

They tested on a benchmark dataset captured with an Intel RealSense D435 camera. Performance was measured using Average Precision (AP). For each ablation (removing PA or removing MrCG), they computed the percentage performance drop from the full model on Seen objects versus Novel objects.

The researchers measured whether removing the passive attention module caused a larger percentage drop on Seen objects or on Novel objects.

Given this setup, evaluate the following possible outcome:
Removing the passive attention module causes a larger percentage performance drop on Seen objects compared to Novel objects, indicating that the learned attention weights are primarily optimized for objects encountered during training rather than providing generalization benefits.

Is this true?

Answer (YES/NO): NO